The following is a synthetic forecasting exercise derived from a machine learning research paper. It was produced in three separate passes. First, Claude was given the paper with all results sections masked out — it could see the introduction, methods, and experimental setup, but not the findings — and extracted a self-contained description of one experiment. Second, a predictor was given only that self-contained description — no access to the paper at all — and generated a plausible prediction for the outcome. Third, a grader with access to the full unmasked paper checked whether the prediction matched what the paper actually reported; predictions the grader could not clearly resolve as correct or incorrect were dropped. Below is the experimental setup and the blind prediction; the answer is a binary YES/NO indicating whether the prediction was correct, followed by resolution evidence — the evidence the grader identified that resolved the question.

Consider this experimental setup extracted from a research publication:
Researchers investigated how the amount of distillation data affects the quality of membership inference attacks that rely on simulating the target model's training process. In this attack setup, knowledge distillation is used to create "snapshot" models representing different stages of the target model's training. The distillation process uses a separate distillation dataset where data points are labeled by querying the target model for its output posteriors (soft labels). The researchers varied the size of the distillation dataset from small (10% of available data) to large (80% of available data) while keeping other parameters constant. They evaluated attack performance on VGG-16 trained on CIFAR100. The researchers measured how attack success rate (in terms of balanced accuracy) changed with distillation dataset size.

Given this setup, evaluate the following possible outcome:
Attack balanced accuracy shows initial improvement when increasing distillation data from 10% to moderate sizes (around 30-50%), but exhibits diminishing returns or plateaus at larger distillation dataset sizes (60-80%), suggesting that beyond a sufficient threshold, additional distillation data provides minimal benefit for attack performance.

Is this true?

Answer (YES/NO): NO